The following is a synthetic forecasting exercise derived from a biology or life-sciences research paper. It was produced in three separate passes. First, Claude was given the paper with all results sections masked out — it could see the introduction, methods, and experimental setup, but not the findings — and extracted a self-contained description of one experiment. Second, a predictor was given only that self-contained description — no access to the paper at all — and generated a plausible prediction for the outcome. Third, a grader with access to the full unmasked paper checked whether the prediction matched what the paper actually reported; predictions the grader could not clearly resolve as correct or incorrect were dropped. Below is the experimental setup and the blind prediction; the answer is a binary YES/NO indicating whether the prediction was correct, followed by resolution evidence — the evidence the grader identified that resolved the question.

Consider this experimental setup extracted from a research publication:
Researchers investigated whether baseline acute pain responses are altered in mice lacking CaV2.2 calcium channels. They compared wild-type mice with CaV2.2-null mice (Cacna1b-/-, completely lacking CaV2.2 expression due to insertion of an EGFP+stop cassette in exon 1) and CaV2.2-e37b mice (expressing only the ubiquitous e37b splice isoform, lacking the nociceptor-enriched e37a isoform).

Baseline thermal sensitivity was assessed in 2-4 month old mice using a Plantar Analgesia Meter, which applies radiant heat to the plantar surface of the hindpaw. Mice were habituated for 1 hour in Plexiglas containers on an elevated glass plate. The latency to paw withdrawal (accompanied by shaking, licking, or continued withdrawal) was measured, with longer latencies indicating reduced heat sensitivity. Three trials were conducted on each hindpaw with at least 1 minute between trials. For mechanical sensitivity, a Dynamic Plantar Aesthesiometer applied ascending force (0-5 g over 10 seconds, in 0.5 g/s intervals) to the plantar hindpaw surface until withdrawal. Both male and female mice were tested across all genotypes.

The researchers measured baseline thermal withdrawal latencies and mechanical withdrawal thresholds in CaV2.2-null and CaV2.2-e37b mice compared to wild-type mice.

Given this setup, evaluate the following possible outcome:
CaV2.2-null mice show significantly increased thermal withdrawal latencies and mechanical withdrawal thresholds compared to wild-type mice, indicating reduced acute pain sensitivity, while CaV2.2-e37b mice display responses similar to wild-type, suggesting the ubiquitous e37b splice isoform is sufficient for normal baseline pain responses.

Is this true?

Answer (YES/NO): YES